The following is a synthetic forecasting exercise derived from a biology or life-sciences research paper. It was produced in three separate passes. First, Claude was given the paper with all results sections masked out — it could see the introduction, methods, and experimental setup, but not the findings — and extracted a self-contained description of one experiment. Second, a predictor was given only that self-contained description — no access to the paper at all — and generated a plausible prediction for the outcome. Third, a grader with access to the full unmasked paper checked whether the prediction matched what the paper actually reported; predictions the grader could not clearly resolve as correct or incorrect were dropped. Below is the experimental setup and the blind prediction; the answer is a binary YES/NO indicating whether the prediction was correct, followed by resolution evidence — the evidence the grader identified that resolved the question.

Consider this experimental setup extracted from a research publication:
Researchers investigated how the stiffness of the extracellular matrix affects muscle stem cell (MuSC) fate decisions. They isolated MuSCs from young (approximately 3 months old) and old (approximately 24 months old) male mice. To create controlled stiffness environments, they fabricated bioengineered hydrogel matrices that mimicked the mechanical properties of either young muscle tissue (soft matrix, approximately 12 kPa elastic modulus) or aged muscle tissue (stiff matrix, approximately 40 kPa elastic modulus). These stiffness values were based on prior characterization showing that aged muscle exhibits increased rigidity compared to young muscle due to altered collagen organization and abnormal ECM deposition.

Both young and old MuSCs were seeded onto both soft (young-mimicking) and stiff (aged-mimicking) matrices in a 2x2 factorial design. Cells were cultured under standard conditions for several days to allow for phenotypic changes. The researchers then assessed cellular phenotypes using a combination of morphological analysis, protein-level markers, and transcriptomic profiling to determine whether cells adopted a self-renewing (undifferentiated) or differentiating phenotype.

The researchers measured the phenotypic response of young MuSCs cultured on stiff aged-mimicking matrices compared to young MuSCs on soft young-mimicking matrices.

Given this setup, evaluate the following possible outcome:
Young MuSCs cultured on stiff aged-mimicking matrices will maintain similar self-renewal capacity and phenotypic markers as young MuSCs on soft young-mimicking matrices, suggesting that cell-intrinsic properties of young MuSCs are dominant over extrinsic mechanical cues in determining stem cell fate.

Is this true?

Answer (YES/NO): YES